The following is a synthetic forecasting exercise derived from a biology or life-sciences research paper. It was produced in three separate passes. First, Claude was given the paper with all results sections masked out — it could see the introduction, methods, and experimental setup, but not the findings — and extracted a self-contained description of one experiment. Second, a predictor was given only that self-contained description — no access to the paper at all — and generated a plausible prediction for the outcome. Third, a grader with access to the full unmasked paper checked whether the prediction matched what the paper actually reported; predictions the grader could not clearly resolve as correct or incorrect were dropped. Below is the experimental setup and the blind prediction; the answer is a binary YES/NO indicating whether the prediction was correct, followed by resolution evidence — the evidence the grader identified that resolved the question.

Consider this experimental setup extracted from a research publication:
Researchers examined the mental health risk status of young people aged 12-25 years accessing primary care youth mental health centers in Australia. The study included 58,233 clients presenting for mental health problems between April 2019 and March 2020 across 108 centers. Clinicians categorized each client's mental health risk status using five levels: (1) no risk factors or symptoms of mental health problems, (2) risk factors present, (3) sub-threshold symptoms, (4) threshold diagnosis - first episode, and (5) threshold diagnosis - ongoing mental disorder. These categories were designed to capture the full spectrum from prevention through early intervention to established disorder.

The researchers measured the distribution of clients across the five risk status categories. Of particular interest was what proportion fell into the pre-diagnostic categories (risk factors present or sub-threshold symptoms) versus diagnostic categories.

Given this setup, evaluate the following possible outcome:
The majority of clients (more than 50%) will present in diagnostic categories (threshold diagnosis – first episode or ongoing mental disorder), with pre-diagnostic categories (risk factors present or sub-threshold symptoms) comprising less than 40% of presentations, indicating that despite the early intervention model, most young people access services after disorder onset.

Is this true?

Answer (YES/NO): NO